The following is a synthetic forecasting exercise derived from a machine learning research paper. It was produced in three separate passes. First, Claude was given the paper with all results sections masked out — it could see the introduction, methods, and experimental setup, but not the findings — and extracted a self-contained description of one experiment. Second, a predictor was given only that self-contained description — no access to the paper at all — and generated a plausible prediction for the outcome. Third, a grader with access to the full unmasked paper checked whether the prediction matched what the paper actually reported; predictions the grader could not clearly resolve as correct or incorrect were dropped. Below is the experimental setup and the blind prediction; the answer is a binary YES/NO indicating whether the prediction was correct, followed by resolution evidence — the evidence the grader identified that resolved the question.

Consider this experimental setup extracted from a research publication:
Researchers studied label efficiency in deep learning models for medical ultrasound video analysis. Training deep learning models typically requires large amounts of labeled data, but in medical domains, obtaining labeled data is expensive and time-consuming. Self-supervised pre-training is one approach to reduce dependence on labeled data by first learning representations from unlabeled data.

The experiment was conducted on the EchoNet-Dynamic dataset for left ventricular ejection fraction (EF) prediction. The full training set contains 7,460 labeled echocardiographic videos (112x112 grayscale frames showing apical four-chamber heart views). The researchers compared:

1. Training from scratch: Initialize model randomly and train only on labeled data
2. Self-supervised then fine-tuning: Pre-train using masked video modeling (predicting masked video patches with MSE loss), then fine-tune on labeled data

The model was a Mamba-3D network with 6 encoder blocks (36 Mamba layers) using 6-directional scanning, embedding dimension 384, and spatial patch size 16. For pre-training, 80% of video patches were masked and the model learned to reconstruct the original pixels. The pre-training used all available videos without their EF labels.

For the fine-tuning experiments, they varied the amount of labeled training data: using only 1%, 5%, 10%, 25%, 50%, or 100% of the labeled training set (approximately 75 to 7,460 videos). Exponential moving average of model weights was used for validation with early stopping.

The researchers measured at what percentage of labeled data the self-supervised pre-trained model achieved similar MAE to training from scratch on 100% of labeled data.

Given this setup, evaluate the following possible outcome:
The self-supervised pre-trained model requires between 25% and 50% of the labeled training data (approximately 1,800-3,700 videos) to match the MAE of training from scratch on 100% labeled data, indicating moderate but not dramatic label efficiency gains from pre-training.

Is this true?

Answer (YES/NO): NO